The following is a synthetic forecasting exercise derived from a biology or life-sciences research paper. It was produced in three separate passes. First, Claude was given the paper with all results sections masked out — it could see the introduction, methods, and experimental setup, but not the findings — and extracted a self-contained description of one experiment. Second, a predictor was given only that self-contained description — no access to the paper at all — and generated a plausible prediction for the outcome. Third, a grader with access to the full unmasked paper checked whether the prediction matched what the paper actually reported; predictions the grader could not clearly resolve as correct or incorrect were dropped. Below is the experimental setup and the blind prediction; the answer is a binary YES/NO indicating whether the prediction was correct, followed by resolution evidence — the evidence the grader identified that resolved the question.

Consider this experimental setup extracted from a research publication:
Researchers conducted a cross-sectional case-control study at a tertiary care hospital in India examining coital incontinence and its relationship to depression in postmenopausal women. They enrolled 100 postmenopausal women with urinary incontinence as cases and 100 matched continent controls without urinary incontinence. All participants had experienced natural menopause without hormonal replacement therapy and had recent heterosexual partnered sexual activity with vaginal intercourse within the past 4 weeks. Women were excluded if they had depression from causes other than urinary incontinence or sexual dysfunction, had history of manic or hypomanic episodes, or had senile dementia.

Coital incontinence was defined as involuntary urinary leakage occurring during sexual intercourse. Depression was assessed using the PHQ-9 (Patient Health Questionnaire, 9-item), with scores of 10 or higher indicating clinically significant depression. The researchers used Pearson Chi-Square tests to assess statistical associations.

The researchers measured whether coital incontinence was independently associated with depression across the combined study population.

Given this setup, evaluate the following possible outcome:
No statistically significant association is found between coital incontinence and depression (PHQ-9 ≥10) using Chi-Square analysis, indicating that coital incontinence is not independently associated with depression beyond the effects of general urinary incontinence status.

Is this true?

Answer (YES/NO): NO